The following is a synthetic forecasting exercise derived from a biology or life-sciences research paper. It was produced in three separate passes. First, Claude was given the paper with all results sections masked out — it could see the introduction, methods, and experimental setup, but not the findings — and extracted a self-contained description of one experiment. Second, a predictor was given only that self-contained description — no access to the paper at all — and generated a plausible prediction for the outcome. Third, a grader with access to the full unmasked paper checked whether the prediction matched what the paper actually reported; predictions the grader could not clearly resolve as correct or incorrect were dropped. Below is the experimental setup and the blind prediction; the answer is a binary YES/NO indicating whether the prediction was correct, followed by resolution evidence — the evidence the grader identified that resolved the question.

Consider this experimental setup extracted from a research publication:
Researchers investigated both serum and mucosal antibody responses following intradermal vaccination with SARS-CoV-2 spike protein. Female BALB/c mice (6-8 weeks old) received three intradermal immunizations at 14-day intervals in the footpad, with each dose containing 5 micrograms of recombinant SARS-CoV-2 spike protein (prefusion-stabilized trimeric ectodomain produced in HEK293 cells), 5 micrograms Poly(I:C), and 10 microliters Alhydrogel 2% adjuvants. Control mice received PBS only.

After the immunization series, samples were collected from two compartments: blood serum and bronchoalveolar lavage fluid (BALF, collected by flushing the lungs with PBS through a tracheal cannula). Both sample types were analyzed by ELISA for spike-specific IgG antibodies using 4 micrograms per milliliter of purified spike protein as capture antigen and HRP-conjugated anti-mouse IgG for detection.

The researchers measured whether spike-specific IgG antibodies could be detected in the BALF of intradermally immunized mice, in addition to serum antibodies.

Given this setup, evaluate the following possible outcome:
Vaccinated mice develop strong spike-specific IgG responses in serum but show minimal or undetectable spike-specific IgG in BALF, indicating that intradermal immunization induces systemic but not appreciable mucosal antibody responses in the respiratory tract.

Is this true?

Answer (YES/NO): NO